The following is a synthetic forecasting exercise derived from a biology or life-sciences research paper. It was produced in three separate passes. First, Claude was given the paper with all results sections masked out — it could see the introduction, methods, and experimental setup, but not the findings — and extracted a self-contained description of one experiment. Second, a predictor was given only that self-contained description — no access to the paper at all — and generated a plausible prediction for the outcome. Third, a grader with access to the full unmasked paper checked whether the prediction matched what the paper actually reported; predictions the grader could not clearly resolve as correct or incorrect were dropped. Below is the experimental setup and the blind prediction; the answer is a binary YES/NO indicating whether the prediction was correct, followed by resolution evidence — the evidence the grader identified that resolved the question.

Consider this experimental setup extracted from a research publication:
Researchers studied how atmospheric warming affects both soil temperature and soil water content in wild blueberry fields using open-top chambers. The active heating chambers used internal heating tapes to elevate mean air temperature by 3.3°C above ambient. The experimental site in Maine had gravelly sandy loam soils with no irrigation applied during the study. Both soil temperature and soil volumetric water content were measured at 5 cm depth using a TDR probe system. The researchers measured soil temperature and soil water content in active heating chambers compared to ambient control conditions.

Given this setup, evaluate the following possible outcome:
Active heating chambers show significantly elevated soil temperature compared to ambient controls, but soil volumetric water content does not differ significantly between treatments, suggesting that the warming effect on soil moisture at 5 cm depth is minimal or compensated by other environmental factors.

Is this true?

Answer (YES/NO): NO